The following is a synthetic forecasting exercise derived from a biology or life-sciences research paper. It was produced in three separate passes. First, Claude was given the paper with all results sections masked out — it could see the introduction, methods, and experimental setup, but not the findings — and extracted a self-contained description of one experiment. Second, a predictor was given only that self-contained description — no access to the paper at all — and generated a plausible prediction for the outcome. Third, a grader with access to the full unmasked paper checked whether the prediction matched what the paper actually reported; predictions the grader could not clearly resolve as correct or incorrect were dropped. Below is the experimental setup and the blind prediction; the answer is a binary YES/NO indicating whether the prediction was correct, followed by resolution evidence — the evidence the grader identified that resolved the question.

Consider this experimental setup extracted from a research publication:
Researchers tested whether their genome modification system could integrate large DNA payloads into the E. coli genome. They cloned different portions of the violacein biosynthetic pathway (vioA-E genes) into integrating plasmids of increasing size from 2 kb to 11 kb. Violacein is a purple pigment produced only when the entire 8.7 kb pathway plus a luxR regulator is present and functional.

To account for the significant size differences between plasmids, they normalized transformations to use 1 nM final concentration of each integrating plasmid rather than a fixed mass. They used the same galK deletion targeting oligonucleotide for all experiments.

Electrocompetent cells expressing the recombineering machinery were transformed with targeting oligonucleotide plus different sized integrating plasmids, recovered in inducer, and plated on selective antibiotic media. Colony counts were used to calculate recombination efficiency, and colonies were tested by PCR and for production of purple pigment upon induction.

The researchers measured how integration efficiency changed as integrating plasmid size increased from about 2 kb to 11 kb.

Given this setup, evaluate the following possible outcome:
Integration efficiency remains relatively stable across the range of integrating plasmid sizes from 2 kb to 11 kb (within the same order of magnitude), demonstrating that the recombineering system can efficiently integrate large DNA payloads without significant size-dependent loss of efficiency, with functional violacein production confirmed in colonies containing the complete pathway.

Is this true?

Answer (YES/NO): NO